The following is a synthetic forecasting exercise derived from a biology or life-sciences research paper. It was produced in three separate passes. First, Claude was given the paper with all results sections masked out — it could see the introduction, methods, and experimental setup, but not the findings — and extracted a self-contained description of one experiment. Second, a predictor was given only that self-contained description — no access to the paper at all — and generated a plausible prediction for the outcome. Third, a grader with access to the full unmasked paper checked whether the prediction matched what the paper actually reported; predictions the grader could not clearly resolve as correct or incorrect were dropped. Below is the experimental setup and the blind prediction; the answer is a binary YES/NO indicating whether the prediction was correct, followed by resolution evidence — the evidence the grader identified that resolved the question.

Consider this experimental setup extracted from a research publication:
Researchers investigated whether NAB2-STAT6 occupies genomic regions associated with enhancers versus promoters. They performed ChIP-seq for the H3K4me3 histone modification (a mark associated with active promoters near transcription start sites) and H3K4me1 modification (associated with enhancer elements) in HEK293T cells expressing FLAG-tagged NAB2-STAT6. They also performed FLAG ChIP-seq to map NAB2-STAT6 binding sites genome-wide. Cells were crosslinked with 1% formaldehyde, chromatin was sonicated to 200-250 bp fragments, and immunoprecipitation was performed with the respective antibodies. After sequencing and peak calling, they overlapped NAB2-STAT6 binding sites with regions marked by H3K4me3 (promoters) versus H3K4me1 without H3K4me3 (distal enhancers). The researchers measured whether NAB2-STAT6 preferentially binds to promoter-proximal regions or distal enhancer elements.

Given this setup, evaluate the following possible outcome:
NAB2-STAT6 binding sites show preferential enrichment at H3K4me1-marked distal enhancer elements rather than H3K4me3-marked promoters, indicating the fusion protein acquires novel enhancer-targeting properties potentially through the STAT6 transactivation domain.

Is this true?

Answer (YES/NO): NO